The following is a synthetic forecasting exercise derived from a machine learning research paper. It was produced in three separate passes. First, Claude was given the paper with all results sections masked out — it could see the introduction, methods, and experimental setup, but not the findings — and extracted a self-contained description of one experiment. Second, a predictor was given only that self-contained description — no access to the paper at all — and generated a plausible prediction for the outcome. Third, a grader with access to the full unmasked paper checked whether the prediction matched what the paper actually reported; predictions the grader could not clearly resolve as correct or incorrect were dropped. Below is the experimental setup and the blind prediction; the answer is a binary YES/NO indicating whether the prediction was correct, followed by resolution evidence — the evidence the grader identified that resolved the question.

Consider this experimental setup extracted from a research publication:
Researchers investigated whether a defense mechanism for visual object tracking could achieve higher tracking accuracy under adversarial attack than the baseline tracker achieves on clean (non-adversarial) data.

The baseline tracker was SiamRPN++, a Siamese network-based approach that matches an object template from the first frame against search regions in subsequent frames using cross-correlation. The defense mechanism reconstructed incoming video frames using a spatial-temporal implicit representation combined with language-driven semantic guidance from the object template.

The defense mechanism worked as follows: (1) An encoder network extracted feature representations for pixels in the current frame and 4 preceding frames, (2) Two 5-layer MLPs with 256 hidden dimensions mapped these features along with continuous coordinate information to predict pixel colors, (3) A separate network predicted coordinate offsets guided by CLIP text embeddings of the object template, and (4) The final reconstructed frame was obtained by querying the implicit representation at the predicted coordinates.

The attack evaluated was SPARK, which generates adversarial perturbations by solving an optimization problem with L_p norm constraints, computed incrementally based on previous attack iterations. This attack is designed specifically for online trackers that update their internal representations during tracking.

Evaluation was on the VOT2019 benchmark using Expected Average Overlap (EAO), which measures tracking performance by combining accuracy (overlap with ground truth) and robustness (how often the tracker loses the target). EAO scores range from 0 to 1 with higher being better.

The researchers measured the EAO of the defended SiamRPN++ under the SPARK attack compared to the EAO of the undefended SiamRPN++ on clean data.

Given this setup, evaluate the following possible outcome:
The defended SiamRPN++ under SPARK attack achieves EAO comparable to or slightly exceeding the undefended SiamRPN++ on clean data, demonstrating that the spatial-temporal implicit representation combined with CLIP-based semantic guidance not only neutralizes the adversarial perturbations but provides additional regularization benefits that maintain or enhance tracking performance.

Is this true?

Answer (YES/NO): YES